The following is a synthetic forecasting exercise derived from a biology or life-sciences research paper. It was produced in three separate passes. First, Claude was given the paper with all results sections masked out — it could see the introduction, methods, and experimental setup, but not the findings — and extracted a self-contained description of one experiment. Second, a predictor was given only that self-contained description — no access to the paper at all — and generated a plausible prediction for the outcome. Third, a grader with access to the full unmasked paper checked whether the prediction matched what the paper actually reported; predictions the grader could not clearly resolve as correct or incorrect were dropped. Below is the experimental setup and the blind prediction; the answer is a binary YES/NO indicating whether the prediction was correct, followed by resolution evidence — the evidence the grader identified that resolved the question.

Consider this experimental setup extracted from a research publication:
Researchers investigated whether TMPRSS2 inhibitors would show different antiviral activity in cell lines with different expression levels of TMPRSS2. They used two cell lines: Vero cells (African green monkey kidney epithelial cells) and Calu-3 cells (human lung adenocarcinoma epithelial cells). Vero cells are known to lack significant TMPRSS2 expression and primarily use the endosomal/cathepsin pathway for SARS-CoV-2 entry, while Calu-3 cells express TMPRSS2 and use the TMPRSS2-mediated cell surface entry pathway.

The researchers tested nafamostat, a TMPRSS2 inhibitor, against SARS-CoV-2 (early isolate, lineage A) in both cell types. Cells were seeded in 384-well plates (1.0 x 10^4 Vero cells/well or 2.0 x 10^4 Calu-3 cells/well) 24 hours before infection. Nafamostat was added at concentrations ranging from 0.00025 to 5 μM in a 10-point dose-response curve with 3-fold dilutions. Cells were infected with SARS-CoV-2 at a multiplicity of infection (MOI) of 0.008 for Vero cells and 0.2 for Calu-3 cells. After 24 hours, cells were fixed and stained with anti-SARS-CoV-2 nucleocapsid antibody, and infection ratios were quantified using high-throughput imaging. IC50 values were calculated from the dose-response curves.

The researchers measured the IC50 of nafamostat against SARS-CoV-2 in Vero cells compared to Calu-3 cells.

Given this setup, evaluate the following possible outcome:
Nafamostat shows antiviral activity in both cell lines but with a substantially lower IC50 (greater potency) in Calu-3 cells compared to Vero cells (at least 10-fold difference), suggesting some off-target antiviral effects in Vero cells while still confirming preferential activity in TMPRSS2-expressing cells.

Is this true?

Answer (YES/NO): NO